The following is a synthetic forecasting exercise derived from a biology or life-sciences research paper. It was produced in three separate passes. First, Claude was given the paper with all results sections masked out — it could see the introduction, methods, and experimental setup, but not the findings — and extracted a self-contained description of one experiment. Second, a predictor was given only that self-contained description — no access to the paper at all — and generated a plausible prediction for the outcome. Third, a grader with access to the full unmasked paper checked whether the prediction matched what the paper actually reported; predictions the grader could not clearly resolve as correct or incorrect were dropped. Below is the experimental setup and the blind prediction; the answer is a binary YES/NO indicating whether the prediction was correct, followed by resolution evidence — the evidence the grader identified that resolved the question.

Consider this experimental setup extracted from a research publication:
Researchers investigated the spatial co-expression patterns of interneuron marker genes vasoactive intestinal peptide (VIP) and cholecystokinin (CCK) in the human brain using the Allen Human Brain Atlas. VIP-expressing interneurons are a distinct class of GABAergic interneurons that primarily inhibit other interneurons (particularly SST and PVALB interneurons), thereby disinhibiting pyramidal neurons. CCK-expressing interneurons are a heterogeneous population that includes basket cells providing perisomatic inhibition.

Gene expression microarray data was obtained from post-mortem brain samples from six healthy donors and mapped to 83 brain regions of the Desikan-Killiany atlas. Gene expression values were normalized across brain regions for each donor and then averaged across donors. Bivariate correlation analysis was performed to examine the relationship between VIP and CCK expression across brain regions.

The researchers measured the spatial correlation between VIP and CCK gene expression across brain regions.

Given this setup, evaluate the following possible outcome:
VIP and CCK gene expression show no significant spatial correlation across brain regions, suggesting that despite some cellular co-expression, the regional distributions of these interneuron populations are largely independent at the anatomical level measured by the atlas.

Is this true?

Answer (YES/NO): NO